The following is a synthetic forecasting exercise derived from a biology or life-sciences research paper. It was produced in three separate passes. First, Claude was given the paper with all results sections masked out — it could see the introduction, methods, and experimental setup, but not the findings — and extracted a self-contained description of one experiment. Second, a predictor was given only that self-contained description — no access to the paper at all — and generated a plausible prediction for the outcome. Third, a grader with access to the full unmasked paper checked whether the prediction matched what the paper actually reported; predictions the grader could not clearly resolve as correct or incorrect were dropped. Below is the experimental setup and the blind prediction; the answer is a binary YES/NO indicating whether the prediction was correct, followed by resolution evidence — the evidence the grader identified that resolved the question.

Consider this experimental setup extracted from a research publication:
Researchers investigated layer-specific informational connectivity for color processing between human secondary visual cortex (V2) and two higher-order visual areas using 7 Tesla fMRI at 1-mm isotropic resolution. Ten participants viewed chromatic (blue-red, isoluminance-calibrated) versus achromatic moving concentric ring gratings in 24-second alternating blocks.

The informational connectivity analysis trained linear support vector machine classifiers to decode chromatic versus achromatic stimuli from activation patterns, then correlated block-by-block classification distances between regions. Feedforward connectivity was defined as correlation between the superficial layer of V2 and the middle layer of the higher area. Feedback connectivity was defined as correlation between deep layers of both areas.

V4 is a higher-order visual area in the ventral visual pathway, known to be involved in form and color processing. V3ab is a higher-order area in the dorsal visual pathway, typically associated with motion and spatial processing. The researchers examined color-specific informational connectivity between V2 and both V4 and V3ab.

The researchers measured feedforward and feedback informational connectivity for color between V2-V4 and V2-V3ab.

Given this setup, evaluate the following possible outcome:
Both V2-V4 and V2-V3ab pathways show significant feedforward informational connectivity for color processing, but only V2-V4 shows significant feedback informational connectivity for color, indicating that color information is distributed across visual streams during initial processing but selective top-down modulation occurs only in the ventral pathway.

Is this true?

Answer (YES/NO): NO